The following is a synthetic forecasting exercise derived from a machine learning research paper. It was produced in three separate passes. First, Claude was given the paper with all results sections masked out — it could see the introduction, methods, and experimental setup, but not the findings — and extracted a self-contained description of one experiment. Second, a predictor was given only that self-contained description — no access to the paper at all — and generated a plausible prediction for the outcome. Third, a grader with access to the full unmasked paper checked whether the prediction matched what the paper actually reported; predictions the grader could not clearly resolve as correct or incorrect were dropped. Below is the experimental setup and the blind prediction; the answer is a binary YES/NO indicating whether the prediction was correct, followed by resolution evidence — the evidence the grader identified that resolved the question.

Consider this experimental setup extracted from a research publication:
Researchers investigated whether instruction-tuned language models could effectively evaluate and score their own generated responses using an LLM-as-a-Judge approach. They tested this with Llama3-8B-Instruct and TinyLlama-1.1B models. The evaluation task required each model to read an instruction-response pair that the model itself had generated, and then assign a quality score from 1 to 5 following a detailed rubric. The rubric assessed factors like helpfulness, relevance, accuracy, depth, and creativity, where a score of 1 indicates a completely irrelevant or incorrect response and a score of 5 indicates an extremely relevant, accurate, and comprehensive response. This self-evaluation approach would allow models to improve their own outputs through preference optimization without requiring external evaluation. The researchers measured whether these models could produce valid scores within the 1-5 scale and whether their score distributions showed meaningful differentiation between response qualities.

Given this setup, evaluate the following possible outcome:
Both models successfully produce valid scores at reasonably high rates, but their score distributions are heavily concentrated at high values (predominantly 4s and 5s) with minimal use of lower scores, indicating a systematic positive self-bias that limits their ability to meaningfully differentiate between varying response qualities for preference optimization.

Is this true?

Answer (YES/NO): NO